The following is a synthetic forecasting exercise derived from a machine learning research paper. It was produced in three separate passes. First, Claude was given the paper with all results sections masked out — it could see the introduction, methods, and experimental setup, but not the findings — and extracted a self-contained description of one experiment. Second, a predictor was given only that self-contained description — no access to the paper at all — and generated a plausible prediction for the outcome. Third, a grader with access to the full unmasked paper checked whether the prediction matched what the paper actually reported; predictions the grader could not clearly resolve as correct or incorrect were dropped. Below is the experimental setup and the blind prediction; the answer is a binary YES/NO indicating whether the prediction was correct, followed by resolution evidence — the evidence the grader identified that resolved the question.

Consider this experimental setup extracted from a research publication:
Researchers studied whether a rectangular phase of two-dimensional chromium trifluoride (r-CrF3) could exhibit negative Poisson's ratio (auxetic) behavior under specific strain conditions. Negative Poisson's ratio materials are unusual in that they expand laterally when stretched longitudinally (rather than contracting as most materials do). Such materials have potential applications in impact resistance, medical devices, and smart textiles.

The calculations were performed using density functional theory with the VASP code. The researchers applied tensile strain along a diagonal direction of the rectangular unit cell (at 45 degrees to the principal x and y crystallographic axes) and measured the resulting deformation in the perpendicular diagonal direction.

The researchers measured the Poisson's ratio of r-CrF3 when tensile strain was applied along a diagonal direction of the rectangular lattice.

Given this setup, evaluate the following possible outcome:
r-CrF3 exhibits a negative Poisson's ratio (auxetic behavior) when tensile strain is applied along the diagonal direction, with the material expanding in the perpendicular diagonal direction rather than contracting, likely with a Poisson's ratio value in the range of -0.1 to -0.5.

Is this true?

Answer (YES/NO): NO